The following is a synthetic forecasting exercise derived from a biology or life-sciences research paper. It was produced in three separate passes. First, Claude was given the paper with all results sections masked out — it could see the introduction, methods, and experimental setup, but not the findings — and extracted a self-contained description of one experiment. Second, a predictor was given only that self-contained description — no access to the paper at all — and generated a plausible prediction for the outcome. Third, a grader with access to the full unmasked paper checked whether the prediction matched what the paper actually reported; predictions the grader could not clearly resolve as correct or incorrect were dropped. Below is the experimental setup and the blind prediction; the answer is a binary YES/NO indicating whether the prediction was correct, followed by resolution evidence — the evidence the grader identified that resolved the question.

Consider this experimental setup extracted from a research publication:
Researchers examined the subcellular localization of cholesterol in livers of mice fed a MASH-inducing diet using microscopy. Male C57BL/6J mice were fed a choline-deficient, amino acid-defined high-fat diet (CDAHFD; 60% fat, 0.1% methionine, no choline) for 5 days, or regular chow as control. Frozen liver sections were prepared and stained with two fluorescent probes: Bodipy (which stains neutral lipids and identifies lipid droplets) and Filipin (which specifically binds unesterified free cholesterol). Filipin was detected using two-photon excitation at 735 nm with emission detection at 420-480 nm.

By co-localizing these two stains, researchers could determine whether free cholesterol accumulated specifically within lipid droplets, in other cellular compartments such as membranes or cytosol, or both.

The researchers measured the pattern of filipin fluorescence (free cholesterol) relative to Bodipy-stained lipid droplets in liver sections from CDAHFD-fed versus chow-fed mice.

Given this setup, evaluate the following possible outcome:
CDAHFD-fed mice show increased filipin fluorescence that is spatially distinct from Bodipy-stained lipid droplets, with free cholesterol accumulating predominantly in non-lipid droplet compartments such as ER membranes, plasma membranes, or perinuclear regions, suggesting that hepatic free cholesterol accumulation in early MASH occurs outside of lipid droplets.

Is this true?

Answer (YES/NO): NO